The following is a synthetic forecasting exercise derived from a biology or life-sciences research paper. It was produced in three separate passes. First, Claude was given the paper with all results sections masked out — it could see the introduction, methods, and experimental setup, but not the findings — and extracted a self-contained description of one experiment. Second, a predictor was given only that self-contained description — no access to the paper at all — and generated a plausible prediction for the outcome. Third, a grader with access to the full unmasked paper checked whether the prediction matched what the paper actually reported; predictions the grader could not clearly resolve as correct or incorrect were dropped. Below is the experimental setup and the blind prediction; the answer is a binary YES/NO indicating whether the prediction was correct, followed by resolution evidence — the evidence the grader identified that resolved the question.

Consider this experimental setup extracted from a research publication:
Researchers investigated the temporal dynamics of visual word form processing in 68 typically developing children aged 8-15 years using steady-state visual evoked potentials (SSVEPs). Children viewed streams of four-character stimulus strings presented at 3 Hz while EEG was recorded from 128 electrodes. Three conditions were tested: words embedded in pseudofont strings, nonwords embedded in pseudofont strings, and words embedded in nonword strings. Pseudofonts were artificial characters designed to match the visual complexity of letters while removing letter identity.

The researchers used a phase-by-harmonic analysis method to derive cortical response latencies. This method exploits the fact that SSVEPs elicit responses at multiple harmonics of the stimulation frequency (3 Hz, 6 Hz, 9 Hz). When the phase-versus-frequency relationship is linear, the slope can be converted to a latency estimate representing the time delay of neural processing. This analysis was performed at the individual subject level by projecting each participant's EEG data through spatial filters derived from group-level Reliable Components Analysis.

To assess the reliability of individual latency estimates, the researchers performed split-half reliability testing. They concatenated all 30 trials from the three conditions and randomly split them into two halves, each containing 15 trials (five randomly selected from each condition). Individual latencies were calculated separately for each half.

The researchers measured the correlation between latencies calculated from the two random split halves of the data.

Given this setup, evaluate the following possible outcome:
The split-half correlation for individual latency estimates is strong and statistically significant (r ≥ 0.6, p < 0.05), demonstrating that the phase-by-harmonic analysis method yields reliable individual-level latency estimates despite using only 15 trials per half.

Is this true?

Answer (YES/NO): YES